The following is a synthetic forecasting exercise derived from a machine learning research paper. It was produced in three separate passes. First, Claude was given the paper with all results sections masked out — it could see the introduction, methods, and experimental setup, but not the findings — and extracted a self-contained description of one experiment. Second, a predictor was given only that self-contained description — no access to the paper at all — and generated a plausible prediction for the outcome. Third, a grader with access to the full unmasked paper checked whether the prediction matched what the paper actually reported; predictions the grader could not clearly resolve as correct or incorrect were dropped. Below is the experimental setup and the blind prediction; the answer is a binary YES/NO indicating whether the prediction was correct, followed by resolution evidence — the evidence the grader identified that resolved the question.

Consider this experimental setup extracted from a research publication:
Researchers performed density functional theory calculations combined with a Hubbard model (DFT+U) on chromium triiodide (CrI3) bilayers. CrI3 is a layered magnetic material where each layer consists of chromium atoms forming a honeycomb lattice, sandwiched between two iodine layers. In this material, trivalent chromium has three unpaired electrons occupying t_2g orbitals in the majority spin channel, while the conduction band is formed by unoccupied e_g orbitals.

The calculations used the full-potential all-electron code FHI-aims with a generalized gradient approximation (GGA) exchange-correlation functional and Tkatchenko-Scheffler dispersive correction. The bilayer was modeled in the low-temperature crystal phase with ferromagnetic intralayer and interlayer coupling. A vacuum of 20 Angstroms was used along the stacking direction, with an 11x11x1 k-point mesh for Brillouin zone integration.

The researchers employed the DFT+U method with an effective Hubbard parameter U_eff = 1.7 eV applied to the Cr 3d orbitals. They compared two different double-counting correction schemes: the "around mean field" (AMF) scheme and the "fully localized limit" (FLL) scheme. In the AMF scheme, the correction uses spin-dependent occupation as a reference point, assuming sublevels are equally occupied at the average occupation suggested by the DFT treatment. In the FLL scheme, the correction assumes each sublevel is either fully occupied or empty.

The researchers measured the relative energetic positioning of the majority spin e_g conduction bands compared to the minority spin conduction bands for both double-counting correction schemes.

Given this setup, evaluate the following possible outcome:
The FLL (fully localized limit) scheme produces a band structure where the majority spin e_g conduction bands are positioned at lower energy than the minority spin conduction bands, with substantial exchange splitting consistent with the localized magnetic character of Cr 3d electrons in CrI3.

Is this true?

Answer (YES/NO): YES